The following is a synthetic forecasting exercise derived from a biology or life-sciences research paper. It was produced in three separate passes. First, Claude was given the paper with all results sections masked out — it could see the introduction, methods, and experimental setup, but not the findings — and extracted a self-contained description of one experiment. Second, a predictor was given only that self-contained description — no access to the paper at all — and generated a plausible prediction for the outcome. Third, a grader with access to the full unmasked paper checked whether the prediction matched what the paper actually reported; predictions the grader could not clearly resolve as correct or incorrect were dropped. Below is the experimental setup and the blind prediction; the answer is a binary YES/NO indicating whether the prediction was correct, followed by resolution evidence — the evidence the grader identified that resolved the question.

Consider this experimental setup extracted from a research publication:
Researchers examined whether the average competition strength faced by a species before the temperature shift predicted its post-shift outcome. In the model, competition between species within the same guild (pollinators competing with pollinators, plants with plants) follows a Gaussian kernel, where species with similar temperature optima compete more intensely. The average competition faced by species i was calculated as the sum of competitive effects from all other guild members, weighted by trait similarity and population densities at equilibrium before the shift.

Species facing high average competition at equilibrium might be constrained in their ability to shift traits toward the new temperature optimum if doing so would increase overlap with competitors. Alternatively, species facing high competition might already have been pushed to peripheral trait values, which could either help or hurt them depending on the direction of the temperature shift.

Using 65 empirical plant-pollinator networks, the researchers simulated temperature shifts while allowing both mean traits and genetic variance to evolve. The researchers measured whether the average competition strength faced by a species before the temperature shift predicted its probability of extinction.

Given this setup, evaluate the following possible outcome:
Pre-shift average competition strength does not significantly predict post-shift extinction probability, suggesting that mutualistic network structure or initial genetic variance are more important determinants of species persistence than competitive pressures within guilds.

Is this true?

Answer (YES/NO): NO